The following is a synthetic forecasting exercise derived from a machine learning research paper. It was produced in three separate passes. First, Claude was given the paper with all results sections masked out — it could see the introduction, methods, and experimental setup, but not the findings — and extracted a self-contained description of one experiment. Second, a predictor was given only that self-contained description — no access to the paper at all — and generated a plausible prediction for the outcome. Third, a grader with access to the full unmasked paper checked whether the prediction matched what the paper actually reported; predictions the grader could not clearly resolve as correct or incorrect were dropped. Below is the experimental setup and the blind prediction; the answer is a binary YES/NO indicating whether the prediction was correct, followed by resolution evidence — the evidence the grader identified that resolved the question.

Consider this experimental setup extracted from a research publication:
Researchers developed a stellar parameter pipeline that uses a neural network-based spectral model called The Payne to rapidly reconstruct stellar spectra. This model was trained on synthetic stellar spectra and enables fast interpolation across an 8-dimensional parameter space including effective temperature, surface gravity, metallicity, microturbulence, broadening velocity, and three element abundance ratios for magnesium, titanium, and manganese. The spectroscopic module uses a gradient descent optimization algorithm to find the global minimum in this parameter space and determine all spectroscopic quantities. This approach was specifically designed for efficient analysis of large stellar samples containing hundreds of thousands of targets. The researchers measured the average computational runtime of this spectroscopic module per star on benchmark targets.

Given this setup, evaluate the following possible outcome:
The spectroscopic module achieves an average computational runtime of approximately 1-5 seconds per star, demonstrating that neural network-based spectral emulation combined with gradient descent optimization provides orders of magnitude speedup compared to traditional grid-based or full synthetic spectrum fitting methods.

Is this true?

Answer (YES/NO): NO